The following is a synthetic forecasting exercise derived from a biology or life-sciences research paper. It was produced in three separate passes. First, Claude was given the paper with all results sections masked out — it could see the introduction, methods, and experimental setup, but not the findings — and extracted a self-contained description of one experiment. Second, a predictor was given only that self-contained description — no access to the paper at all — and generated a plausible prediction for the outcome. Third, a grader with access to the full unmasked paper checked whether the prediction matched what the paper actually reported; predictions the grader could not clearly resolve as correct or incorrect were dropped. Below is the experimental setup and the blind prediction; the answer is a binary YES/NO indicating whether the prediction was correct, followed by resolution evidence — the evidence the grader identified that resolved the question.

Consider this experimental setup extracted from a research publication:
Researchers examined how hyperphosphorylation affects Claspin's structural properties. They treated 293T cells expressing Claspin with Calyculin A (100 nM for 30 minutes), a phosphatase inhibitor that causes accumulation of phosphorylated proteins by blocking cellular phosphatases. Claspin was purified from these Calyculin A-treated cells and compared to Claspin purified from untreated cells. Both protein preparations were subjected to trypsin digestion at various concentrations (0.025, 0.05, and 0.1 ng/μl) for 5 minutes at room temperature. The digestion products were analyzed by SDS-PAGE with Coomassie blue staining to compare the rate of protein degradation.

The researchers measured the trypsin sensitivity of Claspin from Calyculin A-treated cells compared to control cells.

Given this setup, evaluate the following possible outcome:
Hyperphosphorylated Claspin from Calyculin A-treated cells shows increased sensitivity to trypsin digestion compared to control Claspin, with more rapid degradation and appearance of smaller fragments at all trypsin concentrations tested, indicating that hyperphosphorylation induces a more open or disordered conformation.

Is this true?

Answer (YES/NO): YES